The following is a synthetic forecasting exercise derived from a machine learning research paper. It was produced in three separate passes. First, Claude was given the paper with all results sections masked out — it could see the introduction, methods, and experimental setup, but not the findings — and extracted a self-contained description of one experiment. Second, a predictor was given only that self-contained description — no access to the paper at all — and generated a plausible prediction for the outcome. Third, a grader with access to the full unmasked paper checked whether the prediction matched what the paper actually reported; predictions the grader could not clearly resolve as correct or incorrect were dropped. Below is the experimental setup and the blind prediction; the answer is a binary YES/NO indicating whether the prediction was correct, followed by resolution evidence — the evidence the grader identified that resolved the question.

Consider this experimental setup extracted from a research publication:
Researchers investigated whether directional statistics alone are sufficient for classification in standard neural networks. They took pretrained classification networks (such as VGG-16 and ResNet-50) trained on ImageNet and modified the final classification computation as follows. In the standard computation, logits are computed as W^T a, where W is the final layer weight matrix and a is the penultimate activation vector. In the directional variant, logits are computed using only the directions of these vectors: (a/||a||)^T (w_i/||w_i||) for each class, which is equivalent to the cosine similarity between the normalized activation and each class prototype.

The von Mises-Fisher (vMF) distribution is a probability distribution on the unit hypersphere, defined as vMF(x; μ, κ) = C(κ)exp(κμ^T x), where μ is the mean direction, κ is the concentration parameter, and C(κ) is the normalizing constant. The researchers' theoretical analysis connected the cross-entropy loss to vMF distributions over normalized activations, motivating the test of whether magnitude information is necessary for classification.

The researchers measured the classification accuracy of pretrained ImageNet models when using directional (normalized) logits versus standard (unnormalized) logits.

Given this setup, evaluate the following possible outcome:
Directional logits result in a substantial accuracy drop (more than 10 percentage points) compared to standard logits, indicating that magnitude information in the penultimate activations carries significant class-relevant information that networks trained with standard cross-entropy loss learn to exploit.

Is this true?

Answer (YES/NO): NO